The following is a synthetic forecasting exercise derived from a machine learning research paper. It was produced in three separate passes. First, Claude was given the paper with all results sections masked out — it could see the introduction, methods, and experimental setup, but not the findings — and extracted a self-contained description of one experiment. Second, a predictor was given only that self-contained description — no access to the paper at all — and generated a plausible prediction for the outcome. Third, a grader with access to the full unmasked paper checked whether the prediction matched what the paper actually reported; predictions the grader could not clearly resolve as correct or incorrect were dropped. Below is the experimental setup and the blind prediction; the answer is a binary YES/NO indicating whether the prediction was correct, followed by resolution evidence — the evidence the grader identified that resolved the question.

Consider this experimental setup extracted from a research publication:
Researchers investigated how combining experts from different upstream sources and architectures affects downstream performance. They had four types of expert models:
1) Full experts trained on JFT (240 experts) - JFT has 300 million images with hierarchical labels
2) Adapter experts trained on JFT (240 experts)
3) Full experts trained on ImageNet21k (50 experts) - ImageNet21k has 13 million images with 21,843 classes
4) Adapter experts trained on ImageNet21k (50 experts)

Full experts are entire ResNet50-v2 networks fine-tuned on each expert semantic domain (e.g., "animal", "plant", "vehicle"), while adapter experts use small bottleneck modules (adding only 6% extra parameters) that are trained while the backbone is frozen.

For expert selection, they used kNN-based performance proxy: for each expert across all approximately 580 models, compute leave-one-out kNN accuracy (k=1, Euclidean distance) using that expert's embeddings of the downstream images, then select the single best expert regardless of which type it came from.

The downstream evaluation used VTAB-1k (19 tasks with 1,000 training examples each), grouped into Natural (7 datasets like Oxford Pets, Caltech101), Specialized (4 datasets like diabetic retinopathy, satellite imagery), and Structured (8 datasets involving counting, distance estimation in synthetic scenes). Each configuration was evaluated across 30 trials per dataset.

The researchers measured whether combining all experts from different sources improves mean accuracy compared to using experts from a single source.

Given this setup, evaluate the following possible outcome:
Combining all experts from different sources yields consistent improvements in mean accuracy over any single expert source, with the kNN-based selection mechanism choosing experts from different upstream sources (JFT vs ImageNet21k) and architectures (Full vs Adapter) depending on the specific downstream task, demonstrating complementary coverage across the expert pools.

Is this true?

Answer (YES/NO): YES